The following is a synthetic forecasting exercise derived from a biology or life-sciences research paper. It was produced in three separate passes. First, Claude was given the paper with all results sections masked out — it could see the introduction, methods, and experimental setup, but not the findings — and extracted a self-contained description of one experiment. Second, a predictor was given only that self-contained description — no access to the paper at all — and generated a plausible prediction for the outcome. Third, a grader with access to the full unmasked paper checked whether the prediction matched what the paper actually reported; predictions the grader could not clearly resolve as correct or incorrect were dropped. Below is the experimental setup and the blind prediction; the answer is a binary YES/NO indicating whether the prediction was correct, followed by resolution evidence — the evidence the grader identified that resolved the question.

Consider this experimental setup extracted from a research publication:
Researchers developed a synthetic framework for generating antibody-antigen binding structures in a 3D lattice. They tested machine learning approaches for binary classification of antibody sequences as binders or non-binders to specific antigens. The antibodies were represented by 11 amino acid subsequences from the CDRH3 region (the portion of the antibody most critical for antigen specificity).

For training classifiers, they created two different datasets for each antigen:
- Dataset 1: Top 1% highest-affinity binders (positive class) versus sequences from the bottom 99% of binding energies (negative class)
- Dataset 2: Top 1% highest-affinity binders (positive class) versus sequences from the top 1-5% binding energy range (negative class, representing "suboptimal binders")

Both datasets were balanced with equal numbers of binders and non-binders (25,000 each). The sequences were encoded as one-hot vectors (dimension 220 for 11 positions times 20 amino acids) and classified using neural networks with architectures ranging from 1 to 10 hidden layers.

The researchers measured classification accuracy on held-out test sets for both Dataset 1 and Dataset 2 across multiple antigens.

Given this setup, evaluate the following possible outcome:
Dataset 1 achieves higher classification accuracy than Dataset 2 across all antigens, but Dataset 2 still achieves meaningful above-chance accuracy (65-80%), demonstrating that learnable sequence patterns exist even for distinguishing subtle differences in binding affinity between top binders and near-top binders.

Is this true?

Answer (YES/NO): NO